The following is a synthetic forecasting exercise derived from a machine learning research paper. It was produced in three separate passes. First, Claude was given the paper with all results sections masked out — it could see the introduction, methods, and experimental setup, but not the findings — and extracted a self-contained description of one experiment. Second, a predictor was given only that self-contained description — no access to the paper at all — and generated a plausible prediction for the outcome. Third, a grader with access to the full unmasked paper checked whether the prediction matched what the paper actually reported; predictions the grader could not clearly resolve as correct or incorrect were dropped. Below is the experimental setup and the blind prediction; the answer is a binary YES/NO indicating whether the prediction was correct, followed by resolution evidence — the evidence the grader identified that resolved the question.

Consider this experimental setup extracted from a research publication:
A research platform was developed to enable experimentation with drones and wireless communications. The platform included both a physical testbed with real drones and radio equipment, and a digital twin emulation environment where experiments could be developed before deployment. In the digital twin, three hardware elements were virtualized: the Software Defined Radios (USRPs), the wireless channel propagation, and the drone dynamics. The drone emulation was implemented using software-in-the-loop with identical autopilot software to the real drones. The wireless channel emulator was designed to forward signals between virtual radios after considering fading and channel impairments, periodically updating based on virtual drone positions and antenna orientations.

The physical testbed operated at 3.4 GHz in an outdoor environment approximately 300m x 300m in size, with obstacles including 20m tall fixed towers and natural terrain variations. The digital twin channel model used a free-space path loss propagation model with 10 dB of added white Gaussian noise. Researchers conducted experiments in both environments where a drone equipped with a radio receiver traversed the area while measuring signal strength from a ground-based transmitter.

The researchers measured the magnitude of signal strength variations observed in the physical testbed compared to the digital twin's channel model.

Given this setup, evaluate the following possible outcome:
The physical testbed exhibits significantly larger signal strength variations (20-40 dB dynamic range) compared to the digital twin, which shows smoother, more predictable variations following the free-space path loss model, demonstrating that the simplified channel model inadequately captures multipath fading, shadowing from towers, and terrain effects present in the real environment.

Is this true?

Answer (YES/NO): YES